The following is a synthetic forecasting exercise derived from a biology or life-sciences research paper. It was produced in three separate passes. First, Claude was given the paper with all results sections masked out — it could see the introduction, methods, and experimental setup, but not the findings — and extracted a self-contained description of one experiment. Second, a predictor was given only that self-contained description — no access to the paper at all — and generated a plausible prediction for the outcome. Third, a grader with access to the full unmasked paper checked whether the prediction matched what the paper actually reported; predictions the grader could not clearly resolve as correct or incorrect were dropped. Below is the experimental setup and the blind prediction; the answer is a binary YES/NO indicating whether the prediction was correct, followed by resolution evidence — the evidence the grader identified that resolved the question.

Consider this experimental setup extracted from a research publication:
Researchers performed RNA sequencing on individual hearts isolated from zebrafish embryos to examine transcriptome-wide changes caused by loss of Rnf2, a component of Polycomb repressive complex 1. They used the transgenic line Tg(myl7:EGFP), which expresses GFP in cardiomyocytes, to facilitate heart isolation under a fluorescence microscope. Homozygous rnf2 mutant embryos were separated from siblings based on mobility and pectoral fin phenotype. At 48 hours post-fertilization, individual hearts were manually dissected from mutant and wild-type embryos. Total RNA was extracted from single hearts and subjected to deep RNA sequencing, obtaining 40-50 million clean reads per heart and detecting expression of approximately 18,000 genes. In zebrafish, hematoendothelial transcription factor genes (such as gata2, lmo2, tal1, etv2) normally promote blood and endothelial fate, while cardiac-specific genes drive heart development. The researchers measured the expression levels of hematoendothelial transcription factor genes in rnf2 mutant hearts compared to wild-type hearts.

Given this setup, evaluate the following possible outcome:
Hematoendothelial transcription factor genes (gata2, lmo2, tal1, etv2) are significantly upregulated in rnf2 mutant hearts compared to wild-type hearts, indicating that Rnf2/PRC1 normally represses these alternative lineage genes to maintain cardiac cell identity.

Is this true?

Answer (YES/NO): YES